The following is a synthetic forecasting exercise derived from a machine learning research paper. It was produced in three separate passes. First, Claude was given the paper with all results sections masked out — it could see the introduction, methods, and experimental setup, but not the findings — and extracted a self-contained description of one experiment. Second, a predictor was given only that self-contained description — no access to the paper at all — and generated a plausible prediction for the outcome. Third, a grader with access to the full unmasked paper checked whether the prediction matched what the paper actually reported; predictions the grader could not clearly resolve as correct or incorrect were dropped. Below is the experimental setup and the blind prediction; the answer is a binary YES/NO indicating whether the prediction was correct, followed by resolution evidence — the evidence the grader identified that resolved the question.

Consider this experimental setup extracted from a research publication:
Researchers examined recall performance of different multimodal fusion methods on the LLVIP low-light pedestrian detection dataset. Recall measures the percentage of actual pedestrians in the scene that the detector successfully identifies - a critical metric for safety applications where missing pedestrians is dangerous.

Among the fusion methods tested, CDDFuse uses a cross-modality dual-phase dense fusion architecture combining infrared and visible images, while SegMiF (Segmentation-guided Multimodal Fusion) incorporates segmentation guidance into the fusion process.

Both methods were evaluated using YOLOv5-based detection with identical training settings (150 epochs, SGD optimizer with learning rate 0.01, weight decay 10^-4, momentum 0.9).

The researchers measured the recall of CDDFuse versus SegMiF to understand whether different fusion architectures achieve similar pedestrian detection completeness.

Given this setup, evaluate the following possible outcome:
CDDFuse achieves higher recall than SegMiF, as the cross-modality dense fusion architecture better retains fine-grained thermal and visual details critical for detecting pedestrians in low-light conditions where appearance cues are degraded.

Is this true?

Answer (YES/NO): YES